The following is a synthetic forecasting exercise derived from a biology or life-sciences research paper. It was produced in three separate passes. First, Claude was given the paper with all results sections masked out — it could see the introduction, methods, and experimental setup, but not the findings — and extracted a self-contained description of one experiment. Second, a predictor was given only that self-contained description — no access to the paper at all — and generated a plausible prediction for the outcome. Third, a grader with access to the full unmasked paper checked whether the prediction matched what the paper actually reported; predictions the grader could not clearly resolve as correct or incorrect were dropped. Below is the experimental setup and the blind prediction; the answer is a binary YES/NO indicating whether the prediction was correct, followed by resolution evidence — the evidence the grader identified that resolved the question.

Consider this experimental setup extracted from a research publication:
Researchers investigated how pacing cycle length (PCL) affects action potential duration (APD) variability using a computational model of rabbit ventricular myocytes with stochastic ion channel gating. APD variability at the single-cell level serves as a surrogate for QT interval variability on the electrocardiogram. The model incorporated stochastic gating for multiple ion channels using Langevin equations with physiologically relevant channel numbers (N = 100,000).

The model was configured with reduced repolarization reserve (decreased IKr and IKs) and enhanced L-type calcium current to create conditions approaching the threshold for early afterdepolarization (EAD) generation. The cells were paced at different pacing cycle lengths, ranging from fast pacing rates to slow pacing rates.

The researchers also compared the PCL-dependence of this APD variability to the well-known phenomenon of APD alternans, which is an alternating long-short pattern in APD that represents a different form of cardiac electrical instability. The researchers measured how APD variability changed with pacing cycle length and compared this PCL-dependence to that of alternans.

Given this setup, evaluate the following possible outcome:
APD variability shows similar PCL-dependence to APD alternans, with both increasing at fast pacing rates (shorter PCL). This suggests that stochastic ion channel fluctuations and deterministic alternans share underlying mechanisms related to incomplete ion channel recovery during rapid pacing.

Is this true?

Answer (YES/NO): NO